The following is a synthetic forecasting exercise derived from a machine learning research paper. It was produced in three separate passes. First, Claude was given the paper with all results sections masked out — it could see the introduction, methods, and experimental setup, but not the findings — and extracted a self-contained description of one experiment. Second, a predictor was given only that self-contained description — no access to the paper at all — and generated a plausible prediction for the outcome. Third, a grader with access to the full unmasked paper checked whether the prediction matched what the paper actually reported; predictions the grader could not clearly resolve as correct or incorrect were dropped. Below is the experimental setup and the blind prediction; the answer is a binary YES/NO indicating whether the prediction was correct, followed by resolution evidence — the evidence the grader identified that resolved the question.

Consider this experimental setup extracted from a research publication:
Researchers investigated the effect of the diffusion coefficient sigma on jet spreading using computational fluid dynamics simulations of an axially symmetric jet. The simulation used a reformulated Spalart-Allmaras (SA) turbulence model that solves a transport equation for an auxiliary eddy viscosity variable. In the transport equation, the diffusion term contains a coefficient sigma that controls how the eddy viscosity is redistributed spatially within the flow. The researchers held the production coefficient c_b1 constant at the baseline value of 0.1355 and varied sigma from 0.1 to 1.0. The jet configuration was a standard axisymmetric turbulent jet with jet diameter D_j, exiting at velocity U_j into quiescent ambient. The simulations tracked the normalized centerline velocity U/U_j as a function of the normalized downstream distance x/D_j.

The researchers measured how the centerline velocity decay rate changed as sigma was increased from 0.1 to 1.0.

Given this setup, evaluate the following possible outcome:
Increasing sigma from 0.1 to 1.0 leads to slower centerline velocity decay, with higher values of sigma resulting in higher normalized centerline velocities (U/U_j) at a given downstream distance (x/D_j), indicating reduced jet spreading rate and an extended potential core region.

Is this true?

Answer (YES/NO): NO